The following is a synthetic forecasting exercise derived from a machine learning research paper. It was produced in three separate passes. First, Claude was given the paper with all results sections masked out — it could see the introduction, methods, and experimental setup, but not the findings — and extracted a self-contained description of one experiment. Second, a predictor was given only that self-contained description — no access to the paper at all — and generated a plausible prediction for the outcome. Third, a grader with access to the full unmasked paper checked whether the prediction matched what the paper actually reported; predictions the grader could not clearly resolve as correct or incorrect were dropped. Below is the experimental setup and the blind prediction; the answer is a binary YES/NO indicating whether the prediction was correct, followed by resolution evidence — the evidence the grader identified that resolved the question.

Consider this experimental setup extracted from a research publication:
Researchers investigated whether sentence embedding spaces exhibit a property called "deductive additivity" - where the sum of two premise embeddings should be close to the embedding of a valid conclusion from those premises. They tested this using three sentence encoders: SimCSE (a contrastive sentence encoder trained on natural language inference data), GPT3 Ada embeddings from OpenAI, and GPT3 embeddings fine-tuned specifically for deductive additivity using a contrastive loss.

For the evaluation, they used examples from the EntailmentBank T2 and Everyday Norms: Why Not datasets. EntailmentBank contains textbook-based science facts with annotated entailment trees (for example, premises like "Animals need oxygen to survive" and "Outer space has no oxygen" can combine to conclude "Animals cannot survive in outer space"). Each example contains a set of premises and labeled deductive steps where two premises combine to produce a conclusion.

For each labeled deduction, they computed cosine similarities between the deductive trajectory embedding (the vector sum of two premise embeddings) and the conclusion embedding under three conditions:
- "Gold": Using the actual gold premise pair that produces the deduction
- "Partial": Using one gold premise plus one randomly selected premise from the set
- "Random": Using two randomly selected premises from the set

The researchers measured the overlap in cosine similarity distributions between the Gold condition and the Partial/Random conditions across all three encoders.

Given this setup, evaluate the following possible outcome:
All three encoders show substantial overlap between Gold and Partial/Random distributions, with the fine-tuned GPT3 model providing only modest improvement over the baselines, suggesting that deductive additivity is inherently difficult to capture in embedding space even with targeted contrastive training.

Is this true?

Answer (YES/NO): NO